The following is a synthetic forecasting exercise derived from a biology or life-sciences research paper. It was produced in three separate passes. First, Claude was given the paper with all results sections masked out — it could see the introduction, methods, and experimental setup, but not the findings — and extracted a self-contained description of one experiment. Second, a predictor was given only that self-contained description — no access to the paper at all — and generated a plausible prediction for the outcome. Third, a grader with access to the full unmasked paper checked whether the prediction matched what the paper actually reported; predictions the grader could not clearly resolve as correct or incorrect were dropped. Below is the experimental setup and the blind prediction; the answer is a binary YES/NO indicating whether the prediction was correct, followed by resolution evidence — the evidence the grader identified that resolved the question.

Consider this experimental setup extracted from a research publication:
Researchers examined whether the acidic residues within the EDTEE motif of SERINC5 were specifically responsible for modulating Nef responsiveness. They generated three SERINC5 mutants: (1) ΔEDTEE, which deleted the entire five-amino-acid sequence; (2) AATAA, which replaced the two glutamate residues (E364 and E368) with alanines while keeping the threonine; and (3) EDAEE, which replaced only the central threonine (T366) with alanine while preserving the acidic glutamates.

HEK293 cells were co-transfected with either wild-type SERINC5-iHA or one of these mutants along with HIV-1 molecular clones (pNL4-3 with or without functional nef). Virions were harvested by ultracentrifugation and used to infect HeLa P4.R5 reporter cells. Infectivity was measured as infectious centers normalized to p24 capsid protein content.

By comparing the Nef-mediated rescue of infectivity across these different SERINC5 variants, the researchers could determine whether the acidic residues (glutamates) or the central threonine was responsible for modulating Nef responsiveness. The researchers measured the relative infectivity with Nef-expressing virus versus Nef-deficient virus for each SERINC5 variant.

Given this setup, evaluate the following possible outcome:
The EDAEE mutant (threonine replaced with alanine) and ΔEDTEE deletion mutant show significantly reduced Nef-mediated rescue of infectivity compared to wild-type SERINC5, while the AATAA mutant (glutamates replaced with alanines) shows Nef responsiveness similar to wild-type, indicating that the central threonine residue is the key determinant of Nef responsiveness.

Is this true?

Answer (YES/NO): NO